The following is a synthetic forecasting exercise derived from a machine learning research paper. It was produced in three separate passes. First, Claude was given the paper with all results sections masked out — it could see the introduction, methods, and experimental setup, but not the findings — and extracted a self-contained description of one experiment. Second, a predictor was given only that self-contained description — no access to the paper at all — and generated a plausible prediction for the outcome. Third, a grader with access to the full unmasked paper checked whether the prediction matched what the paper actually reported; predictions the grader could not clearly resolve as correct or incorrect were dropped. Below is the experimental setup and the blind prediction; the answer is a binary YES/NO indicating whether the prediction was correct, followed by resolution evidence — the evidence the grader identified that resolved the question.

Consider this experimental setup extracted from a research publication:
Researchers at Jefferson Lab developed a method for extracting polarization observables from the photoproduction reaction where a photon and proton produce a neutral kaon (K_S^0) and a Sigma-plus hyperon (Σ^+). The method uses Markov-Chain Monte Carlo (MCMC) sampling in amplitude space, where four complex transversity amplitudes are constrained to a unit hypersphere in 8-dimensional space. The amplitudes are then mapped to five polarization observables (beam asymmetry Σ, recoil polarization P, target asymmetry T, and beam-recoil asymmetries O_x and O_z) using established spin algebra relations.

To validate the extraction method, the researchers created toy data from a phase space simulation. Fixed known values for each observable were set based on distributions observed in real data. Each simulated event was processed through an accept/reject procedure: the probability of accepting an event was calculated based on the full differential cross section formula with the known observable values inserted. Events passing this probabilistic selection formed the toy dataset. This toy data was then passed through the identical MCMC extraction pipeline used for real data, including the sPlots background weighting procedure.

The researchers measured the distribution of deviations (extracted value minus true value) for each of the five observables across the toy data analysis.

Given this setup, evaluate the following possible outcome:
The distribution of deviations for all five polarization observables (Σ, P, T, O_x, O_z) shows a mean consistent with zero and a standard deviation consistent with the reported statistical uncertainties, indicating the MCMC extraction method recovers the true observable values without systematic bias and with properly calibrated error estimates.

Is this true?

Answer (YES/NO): NO